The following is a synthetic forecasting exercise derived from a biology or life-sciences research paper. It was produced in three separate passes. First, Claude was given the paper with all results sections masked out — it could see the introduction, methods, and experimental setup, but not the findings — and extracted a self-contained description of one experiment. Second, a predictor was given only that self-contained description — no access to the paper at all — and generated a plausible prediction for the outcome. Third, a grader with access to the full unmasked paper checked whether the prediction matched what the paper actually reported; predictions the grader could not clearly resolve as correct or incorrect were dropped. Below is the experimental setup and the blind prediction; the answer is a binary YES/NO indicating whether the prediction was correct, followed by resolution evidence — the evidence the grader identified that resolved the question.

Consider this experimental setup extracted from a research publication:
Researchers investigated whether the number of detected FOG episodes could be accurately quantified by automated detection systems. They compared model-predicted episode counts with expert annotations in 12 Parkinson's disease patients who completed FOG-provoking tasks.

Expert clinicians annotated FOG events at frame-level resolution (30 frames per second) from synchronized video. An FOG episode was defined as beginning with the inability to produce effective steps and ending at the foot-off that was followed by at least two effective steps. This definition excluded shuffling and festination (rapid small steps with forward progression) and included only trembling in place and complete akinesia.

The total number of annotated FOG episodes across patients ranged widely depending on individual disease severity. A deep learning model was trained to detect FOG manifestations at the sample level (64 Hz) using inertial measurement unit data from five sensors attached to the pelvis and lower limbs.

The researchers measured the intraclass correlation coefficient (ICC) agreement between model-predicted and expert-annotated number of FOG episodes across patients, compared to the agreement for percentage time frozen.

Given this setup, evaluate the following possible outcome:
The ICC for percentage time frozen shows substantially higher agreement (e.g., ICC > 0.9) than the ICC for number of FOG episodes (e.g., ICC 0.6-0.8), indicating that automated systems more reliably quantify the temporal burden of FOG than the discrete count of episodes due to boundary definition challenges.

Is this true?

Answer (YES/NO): NO